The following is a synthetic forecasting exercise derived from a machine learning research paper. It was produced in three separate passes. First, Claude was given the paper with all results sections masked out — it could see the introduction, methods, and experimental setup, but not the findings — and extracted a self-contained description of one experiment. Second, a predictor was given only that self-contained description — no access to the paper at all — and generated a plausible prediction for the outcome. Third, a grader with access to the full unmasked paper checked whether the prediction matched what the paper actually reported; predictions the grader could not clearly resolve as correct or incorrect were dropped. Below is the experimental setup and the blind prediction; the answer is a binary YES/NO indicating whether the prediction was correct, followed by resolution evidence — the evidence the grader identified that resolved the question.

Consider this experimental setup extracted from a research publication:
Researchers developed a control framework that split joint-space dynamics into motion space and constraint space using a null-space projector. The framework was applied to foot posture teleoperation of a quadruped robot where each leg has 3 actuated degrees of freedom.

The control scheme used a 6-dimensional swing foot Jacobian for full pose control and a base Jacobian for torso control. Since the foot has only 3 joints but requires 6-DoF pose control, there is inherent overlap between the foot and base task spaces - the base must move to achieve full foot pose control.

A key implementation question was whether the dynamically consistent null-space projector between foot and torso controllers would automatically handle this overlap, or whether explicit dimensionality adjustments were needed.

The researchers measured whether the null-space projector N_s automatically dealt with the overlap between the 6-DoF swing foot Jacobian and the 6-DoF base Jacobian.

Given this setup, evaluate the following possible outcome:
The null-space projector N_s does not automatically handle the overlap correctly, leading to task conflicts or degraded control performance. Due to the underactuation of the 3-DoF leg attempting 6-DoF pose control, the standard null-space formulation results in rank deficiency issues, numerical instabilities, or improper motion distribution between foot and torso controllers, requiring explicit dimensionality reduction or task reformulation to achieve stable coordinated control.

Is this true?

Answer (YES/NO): NO